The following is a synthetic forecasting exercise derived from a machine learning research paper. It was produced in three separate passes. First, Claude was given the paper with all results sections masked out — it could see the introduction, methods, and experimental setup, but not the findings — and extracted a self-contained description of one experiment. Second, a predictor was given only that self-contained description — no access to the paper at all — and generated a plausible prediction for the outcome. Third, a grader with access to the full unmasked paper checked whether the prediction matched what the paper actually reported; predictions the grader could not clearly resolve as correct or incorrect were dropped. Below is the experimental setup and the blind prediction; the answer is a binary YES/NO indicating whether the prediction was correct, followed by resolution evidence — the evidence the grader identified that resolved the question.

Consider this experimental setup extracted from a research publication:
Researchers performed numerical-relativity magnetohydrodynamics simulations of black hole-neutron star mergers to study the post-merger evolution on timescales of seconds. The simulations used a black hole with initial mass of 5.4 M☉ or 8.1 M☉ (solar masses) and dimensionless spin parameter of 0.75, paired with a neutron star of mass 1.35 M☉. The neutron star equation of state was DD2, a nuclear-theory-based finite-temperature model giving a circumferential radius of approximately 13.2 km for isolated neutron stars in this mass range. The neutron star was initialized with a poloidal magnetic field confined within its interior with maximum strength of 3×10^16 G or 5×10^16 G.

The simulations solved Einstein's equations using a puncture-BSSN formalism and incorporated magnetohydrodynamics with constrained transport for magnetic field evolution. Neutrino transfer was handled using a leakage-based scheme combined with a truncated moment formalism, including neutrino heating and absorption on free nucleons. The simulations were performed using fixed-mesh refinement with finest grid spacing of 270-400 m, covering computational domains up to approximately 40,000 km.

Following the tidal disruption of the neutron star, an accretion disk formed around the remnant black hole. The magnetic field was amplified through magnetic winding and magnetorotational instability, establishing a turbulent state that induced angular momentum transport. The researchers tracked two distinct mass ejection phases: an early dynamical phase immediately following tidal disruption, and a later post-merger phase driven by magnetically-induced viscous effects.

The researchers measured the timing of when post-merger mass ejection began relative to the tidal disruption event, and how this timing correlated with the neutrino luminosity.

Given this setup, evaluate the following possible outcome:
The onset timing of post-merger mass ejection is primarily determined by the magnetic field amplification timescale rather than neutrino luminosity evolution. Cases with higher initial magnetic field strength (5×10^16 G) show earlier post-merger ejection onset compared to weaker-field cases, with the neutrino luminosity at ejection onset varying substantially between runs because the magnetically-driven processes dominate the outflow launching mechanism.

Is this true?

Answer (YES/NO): NO